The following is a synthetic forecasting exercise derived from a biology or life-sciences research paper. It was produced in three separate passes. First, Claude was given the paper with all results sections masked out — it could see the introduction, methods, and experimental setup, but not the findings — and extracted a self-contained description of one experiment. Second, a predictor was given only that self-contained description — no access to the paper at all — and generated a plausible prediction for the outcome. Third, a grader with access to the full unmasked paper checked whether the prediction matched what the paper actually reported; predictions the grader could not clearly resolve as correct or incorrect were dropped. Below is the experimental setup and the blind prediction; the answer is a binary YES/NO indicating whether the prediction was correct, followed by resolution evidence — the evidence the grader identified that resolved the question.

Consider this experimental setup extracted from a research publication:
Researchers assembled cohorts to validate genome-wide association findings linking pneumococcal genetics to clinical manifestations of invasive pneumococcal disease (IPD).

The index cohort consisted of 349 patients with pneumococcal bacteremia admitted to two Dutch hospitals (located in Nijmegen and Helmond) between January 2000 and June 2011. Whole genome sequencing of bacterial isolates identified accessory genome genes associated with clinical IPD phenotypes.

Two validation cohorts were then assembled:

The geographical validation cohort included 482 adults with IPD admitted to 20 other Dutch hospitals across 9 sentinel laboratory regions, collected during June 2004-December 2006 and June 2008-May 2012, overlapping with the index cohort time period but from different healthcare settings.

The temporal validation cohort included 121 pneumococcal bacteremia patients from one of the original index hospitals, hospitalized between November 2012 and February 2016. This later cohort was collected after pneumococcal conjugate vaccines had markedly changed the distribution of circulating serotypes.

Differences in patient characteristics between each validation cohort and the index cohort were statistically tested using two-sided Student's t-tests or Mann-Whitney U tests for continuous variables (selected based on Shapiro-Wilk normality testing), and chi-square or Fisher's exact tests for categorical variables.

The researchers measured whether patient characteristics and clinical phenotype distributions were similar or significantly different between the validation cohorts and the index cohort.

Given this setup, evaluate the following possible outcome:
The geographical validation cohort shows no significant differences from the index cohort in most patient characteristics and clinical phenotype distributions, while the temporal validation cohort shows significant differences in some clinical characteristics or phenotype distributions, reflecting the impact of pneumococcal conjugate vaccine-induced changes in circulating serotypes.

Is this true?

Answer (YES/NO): NO